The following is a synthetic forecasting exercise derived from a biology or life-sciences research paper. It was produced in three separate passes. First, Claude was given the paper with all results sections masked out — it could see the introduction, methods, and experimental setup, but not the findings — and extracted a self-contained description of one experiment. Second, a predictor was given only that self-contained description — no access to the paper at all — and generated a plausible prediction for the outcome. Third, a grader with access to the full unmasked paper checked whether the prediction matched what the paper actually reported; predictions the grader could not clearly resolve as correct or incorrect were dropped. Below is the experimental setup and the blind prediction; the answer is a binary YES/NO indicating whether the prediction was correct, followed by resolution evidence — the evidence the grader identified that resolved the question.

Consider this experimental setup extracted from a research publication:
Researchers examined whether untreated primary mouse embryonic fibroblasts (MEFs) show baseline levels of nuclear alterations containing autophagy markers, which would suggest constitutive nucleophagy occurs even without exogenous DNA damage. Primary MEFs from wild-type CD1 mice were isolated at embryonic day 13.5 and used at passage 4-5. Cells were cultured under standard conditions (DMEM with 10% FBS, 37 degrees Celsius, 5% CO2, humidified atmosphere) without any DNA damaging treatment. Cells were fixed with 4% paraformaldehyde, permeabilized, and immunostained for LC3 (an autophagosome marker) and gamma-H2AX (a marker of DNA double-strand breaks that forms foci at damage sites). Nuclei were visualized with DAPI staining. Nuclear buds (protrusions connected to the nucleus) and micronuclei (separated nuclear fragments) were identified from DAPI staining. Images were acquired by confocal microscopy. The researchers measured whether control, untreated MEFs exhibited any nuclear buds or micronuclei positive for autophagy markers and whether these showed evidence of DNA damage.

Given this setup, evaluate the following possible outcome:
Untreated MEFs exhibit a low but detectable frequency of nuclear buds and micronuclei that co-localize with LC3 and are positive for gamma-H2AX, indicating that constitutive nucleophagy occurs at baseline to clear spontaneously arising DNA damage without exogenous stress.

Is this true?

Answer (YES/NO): NO